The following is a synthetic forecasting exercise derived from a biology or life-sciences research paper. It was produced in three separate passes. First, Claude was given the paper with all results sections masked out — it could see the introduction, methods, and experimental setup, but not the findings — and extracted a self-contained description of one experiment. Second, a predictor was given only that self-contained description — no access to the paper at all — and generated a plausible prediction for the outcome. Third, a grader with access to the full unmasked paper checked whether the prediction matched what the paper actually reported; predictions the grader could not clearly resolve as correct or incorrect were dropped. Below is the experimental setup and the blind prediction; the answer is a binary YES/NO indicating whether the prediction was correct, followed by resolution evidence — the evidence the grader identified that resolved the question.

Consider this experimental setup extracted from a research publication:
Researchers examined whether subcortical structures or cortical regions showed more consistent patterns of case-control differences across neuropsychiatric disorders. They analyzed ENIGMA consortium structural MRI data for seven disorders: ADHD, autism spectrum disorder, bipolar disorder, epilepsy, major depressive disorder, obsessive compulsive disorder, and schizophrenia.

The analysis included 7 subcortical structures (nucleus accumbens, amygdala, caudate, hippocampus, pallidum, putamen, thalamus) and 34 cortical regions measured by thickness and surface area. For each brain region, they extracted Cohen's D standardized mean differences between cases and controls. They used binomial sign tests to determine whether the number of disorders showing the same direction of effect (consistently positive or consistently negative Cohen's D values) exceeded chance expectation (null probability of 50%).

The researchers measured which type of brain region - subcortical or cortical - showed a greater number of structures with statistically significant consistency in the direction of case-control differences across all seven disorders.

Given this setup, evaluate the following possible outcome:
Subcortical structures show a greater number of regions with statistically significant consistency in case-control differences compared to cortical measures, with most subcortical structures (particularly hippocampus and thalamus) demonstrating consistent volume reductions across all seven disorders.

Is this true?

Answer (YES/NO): NO